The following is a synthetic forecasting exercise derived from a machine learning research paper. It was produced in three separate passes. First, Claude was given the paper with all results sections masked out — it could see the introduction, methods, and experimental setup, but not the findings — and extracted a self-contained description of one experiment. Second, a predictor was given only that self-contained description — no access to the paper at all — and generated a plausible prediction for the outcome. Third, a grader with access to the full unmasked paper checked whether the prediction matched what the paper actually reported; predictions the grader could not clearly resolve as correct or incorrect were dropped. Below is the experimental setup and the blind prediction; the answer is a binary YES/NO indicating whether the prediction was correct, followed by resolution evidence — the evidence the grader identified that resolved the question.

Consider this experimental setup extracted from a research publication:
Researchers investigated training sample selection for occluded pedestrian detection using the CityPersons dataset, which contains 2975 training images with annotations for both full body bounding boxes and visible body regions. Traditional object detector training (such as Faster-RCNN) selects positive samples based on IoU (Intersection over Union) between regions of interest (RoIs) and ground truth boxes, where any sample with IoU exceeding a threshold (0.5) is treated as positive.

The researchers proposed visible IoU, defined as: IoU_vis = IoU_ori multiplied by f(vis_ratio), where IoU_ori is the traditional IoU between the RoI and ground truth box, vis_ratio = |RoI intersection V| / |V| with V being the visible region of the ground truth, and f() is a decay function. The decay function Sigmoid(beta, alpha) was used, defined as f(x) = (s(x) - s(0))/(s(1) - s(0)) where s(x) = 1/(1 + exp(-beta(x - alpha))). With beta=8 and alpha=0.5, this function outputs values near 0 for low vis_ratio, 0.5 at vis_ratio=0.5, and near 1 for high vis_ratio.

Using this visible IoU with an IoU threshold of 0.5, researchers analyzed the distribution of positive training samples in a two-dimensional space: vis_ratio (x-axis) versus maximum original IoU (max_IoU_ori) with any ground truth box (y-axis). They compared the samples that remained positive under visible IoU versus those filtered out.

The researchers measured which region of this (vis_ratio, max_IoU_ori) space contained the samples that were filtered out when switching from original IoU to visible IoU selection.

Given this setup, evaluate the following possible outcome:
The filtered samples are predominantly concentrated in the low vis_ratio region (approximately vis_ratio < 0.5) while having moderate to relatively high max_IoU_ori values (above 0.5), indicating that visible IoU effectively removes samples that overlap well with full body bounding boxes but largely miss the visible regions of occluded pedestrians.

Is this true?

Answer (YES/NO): NO